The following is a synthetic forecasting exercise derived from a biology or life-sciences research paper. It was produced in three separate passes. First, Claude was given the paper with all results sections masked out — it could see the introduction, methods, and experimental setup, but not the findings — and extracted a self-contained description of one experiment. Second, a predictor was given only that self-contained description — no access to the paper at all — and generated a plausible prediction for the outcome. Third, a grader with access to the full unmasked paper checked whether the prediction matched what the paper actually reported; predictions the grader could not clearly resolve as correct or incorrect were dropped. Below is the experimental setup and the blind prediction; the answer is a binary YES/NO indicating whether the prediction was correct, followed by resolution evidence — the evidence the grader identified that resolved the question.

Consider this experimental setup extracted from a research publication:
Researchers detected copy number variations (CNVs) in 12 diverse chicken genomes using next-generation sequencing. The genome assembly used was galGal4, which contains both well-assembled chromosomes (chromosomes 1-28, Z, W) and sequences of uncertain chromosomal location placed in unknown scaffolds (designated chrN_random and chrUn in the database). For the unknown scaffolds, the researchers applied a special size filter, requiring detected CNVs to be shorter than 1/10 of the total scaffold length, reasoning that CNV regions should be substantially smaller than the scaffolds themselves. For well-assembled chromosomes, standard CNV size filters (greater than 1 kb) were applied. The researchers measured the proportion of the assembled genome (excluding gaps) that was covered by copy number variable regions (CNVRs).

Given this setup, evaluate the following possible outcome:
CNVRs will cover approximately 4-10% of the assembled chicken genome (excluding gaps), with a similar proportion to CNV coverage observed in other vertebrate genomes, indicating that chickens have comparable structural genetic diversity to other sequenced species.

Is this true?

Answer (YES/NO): YES